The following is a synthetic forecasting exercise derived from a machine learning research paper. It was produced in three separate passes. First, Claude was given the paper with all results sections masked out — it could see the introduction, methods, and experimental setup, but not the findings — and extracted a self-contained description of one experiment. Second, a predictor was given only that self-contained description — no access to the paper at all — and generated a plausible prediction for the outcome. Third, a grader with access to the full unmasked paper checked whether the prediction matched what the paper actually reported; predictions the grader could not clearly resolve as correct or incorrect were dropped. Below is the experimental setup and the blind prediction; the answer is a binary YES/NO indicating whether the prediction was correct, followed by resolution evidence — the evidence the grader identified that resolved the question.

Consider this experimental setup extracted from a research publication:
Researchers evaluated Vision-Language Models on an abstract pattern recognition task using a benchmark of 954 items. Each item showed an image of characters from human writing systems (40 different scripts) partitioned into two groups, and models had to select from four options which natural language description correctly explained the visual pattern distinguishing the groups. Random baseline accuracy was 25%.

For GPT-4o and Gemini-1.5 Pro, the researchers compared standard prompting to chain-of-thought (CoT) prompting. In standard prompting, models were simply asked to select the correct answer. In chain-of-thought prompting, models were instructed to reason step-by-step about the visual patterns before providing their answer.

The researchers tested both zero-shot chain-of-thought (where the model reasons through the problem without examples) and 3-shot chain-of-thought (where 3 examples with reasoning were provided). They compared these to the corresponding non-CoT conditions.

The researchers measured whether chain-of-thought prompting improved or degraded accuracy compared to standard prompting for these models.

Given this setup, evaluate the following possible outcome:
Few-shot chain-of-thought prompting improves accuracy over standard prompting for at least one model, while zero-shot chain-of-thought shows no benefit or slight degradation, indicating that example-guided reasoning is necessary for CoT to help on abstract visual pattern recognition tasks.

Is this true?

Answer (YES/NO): NO